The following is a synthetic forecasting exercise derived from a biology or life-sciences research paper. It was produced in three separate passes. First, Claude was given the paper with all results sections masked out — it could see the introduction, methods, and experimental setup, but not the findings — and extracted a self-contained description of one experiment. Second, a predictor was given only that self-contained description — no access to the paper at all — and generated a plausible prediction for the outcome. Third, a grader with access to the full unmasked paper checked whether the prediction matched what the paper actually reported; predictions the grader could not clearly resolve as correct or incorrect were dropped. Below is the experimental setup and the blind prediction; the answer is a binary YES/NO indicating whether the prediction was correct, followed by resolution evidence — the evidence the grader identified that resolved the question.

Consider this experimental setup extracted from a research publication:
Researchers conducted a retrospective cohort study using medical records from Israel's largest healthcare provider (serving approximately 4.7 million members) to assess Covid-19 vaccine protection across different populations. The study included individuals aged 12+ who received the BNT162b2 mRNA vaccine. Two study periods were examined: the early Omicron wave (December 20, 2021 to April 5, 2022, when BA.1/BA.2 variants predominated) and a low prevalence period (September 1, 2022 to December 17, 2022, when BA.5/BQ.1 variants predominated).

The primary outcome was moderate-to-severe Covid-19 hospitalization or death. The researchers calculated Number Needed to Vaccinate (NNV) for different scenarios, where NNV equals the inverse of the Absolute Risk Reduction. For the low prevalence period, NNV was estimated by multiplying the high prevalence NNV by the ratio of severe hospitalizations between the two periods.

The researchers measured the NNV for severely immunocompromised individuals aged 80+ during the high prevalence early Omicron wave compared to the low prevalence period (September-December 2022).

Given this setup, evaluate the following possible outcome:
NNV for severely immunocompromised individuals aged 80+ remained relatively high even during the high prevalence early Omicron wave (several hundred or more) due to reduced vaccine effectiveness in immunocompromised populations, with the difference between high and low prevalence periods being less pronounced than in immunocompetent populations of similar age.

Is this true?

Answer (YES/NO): NO